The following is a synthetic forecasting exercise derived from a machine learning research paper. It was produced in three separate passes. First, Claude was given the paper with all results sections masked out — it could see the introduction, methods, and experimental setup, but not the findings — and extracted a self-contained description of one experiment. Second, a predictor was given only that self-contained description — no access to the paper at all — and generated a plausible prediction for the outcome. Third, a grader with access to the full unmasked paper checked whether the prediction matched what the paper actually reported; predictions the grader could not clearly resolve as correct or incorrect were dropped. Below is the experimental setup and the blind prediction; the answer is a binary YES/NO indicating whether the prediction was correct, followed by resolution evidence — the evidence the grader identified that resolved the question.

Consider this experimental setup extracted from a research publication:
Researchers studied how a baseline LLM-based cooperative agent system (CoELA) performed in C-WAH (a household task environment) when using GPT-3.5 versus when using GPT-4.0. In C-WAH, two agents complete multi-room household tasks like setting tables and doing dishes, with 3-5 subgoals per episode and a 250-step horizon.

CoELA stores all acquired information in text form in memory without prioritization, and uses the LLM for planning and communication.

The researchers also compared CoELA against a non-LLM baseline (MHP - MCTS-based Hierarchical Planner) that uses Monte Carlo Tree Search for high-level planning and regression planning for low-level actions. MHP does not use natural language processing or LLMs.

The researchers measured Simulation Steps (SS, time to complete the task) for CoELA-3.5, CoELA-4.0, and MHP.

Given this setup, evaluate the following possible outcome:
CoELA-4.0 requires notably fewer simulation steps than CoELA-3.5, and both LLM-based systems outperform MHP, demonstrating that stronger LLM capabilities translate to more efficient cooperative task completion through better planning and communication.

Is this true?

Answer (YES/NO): NO